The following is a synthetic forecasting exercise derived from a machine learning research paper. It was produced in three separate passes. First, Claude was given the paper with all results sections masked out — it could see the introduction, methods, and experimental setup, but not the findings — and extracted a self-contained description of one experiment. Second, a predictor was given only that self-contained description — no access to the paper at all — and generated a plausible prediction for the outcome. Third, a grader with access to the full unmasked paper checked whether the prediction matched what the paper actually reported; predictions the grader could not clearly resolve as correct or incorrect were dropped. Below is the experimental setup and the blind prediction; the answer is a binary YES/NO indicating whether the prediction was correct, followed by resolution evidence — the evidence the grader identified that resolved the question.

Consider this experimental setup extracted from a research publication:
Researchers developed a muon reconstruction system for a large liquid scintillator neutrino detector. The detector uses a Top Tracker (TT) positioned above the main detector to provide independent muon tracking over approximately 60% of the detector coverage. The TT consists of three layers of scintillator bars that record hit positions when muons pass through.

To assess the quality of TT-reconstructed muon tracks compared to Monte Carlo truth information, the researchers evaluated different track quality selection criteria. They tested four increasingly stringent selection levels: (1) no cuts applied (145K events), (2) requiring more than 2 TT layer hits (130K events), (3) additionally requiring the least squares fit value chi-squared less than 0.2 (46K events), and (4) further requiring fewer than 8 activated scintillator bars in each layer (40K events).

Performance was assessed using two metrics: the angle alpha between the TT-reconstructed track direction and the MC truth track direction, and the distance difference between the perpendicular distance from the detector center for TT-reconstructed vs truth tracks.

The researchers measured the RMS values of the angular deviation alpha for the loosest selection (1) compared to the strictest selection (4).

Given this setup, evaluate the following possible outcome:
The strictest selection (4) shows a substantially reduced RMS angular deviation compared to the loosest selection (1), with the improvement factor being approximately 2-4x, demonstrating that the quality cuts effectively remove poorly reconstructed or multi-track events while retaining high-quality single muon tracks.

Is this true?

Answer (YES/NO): NO